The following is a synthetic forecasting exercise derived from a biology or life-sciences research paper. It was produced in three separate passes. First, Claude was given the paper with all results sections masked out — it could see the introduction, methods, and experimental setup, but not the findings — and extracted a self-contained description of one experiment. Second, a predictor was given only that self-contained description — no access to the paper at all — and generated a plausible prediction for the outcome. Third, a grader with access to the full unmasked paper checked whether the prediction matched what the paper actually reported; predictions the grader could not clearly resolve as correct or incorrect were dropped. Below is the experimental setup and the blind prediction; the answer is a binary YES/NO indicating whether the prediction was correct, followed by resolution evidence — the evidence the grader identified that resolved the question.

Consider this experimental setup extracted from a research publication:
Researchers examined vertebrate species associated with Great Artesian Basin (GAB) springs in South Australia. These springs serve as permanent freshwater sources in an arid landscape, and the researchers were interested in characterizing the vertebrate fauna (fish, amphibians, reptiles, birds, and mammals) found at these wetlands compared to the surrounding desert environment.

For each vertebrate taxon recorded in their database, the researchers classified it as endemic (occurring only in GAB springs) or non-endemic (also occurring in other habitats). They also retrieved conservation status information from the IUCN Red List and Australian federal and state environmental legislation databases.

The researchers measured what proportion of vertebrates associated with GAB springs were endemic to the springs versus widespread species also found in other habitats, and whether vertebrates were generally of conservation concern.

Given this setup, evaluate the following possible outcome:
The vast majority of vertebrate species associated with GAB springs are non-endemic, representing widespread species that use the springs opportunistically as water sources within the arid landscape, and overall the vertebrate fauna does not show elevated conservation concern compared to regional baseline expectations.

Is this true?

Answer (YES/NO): YES